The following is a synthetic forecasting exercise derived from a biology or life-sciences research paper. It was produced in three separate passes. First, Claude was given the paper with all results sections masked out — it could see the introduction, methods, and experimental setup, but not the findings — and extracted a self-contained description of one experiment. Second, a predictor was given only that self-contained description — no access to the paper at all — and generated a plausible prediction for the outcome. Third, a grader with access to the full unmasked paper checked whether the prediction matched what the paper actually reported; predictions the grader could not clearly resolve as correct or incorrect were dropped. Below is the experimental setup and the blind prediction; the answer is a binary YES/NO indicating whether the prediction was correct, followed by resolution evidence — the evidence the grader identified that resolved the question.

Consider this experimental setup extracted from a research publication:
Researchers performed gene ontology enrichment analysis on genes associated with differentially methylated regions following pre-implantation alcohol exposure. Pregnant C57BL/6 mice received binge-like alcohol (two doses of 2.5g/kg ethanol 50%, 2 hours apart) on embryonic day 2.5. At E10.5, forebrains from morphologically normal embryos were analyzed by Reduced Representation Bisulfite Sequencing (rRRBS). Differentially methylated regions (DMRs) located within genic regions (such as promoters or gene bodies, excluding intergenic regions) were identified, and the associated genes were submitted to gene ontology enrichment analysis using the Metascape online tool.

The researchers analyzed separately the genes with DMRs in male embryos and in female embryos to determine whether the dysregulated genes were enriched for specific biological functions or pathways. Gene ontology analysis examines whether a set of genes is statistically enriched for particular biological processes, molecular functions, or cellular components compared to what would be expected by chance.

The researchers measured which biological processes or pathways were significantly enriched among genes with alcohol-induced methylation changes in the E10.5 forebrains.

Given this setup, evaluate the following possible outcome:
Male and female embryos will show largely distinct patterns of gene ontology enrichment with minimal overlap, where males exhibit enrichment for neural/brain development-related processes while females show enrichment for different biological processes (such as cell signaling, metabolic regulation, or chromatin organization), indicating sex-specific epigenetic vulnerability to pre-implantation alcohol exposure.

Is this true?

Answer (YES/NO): NO